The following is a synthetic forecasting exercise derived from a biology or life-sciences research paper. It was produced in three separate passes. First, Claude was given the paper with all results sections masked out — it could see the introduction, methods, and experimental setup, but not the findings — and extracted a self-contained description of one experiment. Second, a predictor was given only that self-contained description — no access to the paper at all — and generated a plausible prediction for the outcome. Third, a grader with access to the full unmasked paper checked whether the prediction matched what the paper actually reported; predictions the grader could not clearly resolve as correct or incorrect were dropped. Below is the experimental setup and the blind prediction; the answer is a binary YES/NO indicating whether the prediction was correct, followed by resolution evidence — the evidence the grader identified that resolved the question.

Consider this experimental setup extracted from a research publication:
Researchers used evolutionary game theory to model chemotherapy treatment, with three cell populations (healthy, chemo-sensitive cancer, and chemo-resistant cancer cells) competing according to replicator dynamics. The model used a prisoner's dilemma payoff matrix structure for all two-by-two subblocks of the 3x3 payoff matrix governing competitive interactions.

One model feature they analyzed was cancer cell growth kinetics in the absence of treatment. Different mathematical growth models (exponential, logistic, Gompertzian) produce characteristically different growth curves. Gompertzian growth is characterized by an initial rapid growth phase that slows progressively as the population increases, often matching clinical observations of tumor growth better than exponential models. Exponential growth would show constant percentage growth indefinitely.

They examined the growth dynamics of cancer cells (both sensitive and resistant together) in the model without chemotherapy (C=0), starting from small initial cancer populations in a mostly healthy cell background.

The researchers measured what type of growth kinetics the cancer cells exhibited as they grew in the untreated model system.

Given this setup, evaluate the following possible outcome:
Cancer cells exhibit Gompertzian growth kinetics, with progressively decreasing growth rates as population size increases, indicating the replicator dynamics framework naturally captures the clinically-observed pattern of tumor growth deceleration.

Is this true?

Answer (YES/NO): YES